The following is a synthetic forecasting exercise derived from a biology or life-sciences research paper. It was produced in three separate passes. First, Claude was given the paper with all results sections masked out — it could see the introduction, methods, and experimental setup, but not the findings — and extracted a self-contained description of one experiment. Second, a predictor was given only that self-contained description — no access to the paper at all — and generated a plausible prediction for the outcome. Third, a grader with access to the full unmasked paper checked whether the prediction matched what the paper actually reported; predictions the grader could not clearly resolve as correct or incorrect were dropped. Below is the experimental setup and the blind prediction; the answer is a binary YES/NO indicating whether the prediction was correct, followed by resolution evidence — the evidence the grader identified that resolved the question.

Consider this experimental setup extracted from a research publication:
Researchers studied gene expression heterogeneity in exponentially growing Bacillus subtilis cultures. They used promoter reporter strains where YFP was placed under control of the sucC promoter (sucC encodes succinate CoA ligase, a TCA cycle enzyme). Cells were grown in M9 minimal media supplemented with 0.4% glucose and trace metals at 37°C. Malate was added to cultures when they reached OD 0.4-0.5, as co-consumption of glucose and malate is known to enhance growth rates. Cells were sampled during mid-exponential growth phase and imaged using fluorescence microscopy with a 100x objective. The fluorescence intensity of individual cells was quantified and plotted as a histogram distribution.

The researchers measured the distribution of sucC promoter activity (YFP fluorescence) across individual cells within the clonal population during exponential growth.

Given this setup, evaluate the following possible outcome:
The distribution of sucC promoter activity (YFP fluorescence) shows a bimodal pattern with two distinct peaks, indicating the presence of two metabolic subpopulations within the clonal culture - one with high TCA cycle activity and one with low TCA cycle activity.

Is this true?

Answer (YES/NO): NO